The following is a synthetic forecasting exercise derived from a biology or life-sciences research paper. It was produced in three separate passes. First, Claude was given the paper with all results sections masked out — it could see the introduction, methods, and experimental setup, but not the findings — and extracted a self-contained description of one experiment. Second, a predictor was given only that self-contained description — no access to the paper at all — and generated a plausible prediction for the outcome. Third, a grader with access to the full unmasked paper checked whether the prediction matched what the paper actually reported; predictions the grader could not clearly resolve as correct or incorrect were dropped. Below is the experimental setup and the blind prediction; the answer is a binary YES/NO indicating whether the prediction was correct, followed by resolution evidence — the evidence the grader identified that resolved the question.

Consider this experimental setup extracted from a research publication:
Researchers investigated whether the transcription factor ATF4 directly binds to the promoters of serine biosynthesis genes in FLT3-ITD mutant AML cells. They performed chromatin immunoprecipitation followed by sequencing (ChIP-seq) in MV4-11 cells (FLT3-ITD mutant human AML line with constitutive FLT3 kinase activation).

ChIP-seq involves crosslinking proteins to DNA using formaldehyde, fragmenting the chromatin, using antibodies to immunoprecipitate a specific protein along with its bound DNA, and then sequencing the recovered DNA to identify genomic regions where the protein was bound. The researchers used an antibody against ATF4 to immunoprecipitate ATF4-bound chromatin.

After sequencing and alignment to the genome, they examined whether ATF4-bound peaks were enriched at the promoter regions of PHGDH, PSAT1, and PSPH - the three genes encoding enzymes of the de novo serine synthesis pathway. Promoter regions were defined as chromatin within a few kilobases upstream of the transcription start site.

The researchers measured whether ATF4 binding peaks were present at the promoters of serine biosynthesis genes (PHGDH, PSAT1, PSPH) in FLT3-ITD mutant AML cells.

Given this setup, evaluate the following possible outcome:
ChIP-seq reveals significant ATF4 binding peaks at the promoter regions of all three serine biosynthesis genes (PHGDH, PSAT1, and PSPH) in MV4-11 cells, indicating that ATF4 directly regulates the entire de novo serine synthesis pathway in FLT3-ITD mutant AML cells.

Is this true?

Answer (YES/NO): NO